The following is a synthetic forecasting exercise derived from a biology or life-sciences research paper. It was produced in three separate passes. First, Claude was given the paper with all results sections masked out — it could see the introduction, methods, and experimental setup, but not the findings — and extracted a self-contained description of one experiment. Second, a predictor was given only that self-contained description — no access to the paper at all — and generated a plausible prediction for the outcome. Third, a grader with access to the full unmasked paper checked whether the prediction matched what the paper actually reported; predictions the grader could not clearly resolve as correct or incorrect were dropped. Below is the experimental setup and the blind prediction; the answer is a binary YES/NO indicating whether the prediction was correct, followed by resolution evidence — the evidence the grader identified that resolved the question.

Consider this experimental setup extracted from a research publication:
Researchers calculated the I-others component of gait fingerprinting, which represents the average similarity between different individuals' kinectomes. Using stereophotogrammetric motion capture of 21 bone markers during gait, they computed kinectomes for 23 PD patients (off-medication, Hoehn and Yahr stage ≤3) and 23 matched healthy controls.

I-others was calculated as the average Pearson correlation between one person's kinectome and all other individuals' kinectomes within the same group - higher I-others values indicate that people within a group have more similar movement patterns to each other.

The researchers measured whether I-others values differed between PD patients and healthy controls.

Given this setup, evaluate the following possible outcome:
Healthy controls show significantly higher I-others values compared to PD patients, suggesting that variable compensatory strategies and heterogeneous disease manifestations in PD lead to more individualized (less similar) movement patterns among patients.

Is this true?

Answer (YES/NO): YES